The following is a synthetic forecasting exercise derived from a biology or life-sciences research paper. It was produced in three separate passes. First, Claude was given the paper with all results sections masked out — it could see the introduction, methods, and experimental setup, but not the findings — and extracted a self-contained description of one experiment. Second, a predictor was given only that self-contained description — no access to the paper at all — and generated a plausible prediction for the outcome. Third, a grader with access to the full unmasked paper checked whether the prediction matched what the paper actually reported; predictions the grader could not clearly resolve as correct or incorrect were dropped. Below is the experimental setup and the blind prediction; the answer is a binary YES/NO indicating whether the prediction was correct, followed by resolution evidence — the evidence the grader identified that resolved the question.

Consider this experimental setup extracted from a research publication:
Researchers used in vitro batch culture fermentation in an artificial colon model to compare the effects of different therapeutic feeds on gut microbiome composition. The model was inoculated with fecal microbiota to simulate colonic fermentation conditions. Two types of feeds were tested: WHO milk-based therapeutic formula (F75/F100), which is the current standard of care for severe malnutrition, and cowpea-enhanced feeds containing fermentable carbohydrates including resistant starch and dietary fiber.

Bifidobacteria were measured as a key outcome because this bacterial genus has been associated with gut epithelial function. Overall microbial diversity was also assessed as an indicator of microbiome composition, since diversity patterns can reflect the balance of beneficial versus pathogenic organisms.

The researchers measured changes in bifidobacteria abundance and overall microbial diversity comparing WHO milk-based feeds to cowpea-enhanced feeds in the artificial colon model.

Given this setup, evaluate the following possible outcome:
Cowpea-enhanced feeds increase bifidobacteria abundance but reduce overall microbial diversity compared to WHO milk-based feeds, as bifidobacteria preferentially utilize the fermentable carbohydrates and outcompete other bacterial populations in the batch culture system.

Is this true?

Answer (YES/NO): NO